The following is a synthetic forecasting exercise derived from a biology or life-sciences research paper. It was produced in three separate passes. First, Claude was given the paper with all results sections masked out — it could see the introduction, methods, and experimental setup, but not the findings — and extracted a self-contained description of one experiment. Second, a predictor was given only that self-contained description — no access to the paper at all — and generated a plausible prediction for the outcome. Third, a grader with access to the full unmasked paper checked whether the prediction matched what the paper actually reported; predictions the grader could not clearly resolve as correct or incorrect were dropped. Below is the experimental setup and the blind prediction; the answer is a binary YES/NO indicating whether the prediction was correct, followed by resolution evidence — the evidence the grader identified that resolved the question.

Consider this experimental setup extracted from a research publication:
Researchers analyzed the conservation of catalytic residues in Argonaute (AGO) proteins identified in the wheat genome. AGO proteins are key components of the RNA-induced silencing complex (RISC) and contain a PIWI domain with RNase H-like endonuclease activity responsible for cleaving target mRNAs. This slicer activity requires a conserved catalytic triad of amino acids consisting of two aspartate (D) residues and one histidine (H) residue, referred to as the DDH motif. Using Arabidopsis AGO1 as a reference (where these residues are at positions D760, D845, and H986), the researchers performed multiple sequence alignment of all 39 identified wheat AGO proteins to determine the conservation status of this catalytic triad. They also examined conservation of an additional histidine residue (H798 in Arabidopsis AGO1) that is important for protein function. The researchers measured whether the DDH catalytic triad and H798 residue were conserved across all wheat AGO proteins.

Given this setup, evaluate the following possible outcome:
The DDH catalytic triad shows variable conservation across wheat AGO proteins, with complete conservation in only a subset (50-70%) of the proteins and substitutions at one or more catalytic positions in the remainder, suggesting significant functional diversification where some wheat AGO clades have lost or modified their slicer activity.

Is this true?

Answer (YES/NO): NO